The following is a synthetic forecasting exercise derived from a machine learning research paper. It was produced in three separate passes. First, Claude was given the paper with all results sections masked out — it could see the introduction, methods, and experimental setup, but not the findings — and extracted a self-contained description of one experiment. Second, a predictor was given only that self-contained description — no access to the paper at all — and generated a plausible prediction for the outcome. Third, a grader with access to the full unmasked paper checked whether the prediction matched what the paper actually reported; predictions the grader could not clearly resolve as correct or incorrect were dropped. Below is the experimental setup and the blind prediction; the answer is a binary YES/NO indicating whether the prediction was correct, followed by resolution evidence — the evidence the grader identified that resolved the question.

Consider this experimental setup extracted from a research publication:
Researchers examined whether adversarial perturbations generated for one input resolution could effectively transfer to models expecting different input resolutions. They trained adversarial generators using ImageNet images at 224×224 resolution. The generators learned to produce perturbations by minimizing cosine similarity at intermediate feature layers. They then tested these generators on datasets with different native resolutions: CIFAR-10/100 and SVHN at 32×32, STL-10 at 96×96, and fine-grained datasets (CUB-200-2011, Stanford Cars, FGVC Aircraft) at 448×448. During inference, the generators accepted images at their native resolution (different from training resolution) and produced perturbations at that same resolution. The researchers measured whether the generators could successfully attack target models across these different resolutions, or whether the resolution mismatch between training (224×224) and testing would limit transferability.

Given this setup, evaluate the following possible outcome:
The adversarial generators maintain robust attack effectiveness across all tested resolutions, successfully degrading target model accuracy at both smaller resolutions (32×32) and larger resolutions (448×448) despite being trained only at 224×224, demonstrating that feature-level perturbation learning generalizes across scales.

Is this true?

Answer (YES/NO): YES